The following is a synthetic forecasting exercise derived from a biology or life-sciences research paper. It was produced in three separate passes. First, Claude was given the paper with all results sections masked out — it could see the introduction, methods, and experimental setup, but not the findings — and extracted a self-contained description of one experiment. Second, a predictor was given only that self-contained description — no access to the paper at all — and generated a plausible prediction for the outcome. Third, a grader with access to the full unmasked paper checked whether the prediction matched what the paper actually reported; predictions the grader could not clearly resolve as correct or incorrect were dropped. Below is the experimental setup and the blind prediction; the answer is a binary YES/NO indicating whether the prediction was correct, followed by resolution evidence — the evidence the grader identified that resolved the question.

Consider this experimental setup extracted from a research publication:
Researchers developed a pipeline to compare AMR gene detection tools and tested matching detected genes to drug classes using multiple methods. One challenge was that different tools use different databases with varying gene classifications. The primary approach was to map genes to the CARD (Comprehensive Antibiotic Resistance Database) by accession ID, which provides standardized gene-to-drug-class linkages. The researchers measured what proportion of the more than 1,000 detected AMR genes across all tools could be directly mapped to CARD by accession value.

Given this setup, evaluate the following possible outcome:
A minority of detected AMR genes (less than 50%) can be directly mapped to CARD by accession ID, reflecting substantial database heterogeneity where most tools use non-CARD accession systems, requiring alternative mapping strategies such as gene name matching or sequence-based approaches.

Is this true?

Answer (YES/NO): YES